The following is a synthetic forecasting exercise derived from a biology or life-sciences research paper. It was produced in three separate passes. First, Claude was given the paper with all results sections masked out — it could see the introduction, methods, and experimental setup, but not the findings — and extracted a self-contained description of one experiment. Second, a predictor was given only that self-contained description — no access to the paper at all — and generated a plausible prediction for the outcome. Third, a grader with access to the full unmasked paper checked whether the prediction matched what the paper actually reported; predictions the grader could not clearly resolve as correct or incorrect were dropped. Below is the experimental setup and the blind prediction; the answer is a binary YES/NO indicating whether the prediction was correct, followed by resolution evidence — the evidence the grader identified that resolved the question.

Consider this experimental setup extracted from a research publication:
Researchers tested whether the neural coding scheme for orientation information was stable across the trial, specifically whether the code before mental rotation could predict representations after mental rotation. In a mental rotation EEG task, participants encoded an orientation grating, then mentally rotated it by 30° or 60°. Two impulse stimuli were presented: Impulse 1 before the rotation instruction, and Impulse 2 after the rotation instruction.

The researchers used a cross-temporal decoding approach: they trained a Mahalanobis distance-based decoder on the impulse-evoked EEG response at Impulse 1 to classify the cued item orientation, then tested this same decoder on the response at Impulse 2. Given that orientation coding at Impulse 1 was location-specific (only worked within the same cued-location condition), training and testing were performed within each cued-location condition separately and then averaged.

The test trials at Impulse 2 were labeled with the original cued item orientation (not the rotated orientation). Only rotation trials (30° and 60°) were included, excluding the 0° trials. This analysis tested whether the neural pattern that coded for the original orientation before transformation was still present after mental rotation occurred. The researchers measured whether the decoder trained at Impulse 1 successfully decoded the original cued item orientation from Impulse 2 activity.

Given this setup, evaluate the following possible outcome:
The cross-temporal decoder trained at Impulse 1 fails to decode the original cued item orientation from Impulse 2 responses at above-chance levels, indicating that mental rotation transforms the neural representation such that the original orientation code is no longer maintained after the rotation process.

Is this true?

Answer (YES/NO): NO